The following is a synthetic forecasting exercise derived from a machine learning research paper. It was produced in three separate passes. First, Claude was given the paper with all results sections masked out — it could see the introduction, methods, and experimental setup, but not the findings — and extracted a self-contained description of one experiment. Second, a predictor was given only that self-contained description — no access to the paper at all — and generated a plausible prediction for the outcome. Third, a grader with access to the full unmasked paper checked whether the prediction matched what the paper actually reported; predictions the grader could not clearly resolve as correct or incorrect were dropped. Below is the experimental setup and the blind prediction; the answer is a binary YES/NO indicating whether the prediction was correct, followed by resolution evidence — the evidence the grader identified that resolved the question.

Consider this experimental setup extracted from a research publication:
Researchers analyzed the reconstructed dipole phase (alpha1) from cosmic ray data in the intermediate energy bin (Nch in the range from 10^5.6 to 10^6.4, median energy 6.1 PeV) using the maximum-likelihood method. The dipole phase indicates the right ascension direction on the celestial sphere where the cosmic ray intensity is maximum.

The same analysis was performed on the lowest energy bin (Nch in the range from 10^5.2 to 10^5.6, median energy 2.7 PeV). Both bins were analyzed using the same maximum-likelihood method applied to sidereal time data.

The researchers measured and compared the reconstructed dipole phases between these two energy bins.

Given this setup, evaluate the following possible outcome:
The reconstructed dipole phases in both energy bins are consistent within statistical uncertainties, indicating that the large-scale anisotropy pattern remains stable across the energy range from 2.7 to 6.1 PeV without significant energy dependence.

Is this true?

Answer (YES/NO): NO